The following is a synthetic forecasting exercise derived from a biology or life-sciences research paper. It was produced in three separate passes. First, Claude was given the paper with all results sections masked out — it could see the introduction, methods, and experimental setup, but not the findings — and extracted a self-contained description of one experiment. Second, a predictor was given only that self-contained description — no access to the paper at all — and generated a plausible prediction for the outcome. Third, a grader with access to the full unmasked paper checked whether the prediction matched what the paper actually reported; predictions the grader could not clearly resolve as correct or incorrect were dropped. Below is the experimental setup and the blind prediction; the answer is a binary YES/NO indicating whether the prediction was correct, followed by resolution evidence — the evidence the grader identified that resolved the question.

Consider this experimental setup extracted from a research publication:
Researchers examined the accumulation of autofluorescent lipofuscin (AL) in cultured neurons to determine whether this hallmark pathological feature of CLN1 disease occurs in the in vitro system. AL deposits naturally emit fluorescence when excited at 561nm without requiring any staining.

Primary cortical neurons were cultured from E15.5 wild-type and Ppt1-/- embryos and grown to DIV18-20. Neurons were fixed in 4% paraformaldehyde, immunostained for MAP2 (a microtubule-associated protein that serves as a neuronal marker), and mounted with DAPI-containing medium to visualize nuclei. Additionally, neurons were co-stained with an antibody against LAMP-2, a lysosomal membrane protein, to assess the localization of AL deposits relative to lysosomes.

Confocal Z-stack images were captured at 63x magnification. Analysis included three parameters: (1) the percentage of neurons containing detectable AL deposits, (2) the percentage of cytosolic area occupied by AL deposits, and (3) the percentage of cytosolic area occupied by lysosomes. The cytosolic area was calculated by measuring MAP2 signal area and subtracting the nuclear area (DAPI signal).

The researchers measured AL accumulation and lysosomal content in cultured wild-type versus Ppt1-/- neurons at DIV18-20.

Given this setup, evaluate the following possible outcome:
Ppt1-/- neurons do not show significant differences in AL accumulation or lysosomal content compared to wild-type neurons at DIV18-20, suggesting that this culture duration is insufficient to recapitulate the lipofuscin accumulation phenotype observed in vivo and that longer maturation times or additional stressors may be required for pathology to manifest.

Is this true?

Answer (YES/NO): NO